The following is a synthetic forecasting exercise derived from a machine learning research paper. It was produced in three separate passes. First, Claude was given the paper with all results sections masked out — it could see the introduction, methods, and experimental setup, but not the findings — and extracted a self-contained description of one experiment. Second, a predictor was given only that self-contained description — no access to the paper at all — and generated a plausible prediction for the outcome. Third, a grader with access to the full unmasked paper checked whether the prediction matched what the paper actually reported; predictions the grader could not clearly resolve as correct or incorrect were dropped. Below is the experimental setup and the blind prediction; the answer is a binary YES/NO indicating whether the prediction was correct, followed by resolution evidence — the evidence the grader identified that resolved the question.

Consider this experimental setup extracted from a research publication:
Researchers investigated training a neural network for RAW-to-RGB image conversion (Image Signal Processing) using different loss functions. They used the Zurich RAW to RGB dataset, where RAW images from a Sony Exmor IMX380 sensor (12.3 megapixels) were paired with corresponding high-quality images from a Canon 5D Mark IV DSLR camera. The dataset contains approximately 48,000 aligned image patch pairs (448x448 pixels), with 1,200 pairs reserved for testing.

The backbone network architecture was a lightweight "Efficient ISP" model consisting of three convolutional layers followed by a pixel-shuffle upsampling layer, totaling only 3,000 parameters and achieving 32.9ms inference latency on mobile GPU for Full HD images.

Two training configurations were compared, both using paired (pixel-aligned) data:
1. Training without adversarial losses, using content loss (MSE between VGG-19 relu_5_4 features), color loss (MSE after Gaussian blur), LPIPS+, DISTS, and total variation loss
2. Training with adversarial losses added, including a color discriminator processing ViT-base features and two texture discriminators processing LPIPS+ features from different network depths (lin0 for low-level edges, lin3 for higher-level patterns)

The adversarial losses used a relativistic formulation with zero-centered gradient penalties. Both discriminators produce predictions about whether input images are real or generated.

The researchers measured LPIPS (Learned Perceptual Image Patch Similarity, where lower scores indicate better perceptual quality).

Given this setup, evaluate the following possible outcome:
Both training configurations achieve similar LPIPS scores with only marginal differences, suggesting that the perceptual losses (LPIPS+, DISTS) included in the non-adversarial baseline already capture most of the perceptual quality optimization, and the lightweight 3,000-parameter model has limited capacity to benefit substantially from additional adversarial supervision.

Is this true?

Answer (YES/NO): NO